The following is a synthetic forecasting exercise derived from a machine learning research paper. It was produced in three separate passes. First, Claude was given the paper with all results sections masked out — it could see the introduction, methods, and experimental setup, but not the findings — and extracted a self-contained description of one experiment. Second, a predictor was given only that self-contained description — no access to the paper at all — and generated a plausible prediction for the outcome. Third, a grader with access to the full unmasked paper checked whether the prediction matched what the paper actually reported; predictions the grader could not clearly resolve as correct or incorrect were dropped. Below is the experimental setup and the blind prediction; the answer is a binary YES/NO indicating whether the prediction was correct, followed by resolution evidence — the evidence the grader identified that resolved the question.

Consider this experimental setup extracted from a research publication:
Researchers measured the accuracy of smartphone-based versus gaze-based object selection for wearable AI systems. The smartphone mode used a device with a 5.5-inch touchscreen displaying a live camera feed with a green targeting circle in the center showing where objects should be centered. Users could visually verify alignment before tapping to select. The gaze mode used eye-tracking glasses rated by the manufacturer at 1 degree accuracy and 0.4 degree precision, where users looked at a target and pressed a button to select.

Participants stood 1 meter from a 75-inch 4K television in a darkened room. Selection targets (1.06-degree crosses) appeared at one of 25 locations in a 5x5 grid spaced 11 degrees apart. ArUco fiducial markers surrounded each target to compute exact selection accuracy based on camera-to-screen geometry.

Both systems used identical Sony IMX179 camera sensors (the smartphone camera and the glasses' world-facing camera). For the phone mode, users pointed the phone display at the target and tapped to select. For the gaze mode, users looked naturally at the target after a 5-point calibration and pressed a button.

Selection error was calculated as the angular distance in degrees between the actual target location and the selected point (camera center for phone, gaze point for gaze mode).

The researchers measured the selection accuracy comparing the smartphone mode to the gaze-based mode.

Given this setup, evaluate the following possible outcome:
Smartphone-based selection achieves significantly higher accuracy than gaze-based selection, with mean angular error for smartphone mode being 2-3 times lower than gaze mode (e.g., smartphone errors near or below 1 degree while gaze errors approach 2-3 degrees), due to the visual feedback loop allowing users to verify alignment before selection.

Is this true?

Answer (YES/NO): NO